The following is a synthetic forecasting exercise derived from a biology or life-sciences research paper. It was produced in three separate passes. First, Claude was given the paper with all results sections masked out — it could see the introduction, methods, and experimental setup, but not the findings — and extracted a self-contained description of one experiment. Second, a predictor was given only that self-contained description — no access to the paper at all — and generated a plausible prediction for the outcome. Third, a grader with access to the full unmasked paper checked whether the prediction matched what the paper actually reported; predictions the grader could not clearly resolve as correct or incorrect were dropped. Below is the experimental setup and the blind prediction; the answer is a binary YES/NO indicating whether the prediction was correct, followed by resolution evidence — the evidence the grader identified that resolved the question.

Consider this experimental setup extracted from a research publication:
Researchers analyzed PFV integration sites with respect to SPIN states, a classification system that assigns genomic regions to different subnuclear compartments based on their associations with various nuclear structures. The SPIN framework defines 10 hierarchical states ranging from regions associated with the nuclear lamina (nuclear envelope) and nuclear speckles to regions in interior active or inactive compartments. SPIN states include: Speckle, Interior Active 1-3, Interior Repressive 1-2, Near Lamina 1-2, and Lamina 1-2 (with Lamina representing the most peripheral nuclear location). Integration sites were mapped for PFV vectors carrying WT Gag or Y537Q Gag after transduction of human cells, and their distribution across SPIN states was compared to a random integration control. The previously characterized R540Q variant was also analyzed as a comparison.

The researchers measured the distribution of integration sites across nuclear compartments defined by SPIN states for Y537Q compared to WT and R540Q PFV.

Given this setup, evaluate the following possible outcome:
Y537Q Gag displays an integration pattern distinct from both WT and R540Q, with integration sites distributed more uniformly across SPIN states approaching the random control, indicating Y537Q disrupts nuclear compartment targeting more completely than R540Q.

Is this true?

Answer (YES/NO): NO